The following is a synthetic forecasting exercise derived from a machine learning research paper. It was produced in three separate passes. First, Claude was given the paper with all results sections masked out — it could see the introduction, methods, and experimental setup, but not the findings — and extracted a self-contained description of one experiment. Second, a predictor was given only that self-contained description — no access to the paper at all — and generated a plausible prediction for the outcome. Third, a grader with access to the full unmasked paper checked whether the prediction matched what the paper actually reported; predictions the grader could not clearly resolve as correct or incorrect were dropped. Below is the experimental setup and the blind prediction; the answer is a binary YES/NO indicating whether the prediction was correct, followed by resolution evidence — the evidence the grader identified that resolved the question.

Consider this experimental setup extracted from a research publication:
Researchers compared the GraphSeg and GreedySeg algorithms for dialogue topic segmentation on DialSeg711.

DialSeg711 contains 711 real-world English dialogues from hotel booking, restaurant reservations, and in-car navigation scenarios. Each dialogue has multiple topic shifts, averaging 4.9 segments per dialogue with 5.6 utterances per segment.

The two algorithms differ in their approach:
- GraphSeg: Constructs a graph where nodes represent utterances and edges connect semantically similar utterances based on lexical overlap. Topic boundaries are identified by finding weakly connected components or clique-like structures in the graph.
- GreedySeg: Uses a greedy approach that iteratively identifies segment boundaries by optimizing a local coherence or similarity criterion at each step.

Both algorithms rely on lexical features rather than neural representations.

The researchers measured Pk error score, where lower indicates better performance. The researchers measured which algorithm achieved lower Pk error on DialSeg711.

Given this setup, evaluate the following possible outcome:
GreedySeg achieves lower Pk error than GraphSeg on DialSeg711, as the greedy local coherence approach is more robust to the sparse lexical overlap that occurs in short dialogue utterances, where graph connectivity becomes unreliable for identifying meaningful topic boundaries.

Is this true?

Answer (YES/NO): NO